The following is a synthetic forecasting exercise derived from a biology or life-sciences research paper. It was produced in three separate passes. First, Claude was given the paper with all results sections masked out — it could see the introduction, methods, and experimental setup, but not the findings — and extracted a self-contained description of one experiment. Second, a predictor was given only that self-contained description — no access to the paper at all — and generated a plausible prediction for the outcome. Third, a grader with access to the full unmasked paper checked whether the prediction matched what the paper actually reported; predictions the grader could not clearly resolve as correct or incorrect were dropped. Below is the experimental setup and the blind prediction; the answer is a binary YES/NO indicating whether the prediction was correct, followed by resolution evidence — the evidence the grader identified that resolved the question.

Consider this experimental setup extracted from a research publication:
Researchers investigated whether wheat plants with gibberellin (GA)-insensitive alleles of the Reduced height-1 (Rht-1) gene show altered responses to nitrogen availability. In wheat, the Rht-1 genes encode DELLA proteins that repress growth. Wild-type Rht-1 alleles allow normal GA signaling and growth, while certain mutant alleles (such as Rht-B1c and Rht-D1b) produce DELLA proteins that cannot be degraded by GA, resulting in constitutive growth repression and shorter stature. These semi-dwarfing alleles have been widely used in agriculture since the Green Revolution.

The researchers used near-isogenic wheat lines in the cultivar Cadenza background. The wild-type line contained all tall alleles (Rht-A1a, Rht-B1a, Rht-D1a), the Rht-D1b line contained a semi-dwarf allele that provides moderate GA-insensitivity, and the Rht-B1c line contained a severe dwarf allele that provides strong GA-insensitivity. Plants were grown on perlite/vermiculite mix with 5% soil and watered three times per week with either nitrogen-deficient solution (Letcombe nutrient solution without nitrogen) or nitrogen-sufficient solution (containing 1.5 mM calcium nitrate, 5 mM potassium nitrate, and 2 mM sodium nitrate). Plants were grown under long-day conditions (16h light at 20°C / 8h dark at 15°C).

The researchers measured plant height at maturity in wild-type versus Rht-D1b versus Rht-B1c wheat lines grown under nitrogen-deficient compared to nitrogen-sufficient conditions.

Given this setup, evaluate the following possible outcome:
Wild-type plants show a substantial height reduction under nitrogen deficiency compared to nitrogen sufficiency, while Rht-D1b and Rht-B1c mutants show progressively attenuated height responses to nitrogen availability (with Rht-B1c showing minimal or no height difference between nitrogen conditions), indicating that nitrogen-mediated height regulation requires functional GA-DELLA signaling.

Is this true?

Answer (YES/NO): YES